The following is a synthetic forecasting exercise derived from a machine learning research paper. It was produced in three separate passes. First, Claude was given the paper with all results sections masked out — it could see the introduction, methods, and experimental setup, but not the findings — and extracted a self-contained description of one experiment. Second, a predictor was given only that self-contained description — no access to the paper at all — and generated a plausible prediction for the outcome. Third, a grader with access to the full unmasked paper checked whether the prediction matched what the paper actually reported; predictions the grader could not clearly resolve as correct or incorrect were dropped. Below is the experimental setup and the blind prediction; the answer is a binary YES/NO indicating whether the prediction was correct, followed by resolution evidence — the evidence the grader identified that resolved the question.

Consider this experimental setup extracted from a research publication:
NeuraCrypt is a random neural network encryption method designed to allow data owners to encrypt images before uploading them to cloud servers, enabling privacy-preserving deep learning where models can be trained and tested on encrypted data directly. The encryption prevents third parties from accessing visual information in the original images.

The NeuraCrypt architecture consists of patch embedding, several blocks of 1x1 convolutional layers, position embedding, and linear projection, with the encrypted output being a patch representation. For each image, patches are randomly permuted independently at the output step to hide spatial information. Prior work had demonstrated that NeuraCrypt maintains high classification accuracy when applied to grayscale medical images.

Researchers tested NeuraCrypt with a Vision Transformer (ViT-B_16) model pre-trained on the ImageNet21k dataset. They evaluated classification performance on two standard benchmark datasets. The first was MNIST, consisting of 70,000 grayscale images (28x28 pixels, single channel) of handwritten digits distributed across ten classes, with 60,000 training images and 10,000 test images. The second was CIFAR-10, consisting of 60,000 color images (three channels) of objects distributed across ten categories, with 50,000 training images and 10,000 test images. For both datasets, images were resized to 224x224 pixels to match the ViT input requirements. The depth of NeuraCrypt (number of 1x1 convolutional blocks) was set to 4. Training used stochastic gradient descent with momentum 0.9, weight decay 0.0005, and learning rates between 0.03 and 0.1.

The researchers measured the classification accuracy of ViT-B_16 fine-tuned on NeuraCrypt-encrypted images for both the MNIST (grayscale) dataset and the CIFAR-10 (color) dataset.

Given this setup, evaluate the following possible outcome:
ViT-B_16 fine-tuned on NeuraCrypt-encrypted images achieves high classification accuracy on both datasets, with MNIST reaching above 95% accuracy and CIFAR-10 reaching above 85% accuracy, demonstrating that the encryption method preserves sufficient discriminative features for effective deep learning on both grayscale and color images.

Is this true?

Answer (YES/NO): NO